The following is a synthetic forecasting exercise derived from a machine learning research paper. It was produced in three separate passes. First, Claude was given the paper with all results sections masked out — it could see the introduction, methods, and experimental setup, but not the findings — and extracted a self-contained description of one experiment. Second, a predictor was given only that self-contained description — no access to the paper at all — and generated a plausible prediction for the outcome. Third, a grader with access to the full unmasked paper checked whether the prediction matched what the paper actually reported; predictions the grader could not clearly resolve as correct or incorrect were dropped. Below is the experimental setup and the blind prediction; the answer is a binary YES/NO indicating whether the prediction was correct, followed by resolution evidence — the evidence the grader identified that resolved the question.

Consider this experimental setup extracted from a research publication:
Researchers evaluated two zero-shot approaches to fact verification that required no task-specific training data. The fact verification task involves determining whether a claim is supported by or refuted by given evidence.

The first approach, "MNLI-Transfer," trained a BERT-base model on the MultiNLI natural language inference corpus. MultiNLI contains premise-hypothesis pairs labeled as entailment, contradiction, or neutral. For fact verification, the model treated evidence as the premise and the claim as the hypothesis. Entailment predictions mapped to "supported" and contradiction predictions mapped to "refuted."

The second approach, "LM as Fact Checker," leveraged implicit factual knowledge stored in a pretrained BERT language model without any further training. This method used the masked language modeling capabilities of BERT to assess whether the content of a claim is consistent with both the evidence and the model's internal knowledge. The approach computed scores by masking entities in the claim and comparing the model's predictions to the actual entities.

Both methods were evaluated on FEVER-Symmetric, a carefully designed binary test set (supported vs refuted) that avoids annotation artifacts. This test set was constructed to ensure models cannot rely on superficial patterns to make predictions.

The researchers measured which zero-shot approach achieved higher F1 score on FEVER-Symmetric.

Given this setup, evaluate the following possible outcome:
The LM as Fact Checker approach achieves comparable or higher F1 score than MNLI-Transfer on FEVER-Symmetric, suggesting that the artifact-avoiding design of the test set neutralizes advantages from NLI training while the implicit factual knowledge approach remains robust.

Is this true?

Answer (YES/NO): YES